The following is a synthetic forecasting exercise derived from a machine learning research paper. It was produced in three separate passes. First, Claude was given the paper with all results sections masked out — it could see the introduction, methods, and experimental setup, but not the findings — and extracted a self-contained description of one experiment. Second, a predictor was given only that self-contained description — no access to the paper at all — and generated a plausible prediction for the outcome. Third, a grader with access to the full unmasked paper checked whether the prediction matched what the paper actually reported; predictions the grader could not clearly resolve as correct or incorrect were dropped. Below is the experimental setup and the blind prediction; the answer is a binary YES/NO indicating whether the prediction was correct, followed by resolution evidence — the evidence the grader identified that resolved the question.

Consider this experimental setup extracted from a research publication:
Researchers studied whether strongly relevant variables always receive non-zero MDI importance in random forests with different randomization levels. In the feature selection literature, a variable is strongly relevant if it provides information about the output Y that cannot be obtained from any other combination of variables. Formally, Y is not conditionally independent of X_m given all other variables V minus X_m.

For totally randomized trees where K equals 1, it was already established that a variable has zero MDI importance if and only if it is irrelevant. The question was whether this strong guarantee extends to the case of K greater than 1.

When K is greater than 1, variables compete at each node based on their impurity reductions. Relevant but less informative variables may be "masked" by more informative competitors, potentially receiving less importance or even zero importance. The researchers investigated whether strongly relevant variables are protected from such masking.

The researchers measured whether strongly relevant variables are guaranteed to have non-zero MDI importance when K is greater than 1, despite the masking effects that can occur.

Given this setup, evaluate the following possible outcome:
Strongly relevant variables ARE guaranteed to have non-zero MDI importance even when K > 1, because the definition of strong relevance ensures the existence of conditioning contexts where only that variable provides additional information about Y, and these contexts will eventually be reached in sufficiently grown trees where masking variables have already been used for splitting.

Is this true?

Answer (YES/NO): YES